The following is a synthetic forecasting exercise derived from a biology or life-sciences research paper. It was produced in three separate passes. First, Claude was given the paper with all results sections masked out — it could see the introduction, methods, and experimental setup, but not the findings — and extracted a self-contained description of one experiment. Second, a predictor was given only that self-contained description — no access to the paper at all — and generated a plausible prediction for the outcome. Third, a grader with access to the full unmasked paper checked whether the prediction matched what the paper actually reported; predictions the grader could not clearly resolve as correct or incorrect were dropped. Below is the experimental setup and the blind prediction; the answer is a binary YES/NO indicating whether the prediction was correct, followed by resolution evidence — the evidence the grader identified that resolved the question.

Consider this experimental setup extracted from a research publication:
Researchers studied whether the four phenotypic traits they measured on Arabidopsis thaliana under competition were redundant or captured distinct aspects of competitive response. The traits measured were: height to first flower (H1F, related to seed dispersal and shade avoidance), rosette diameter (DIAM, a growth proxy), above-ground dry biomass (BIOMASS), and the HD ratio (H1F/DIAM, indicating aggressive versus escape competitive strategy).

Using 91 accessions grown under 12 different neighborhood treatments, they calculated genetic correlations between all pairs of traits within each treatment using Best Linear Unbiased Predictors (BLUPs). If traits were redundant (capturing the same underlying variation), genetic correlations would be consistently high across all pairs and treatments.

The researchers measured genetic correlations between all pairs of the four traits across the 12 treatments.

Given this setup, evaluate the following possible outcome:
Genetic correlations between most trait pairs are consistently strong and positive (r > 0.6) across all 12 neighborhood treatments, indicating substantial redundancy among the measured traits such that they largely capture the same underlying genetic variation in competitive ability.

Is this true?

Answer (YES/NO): NO